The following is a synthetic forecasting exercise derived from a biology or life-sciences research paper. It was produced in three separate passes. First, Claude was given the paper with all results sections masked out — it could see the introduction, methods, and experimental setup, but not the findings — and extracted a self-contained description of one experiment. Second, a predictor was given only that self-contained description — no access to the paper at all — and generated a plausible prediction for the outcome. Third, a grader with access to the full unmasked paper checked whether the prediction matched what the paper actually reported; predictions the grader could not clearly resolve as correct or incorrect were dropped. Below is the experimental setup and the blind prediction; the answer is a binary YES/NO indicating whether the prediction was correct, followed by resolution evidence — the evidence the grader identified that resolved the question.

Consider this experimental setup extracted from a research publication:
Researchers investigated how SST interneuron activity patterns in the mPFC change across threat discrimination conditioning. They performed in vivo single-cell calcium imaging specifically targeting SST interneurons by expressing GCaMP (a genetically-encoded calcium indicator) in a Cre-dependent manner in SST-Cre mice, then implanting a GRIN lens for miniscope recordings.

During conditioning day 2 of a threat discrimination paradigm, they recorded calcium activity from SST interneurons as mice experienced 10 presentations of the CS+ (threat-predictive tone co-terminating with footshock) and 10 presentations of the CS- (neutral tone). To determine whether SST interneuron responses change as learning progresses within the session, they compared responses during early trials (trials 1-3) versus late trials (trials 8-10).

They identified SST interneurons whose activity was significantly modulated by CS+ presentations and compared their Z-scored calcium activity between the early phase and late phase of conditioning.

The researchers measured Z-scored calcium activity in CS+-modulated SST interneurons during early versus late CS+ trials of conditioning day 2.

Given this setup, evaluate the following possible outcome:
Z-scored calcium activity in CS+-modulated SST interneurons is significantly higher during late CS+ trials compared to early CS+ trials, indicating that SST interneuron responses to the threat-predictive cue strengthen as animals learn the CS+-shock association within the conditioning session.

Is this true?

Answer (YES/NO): NO